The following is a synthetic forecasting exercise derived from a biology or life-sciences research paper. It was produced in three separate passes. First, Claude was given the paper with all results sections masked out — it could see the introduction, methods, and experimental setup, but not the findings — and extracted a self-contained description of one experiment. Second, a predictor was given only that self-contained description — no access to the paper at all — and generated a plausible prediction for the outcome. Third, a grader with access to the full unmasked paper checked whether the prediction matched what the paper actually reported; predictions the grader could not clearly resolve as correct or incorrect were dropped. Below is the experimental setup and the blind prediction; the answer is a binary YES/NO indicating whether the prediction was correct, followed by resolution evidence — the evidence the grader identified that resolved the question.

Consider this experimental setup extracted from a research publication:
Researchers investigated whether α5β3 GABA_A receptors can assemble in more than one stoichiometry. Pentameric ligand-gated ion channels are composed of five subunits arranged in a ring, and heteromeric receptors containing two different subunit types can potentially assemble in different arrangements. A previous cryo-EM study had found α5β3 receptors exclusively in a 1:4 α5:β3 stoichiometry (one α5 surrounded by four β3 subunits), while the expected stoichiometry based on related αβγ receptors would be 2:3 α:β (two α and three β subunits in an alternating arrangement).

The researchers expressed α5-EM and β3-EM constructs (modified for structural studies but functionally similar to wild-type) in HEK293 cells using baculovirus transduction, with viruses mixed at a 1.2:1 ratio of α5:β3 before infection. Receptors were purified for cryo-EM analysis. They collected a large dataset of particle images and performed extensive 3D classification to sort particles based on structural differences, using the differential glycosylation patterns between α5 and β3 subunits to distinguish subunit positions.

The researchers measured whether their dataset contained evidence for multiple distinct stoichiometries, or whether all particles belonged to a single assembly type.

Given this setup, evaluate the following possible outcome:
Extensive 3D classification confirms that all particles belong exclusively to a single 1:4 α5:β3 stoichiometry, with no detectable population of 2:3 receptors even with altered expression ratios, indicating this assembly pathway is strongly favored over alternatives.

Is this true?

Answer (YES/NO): NO